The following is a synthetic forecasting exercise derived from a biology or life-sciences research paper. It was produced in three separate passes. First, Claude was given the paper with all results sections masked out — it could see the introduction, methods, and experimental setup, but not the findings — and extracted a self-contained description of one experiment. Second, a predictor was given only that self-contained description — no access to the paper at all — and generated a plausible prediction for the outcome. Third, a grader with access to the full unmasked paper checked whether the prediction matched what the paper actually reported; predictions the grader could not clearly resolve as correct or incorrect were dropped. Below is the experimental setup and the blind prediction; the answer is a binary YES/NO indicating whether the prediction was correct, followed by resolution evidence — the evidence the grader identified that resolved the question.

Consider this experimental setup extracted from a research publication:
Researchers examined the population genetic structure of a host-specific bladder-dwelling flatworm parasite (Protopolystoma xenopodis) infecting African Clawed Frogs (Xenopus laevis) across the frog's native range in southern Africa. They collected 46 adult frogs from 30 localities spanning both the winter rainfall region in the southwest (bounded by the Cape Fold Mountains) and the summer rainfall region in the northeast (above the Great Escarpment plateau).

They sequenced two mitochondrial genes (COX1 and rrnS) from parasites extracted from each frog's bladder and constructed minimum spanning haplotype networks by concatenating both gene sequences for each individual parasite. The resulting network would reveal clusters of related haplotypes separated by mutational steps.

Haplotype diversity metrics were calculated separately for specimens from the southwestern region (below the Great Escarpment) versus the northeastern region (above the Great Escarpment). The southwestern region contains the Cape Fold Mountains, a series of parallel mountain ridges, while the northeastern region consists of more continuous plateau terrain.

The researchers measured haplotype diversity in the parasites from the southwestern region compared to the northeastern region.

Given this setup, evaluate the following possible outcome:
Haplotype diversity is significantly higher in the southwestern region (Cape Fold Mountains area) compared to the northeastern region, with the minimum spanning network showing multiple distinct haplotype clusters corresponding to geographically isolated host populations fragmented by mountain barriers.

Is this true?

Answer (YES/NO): NO